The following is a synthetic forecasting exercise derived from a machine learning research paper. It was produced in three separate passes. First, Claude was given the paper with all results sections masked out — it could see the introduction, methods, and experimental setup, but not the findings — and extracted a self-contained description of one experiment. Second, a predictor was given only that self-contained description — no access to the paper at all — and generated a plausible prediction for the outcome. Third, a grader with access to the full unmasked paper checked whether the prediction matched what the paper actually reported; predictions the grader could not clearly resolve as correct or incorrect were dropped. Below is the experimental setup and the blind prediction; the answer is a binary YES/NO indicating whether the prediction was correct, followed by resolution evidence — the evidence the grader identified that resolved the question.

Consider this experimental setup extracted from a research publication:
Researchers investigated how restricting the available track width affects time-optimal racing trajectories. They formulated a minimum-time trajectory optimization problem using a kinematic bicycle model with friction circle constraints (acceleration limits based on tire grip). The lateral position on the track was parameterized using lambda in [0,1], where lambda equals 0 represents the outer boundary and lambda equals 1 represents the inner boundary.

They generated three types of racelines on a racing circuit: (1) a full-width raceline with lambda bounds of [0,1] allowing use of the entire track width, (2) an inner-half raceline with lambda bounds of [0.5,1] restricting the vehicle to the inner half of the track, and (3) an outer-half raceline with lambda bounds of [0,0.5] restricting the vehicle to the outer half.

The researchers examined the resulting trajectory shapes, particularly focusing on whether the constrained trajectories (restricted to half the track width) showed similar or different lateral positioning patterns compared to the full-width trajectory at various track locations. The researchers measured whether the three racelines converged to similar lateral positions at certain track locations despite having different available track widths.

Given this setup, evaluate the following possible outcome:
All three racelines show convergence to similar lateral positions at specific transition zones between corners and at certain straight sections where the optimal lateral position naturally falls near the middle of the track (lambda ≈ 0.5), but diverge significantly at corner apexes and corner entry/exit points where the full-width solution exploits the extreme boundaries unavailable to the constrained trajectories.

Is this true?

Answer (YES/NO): NO